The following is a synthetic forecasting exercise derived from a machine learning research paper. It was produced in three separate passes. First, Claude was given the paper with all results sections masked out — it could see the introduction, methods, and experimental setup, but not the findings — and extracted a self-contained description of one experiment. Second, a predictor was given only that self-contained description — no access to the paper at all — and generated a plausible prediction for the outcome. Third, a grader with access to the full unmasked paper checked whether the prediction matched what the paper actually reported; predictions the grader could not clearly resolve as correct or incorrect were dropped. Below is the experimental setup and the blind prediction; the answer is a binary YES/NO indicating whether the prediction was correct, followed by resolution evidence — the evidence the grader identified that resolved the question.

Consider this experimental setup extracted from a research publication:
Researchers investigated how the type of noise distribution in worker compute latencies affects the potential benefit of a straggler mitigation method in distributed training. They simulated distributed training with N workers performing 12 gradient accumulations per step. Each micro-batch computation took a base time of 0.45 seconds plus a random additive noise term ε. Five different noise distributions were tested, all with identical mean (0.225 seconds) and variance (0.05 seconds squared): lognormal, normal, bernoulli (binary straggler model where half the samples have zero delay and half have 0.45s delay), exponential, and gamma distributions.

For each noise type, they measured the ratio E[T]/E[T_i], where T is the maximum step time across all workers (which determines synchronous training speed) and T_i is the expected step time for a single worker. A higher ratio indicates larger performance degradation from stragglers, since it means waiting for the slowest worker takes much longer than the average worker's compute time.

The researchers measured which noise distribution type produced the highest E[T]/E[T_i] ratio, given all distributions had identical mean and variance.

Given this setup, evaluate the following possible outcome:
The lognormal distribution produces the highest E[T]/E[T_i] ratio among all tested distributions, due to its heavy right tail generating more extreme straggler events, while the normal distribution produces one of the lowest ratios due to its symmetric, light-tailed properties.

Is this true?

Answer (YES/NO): YES